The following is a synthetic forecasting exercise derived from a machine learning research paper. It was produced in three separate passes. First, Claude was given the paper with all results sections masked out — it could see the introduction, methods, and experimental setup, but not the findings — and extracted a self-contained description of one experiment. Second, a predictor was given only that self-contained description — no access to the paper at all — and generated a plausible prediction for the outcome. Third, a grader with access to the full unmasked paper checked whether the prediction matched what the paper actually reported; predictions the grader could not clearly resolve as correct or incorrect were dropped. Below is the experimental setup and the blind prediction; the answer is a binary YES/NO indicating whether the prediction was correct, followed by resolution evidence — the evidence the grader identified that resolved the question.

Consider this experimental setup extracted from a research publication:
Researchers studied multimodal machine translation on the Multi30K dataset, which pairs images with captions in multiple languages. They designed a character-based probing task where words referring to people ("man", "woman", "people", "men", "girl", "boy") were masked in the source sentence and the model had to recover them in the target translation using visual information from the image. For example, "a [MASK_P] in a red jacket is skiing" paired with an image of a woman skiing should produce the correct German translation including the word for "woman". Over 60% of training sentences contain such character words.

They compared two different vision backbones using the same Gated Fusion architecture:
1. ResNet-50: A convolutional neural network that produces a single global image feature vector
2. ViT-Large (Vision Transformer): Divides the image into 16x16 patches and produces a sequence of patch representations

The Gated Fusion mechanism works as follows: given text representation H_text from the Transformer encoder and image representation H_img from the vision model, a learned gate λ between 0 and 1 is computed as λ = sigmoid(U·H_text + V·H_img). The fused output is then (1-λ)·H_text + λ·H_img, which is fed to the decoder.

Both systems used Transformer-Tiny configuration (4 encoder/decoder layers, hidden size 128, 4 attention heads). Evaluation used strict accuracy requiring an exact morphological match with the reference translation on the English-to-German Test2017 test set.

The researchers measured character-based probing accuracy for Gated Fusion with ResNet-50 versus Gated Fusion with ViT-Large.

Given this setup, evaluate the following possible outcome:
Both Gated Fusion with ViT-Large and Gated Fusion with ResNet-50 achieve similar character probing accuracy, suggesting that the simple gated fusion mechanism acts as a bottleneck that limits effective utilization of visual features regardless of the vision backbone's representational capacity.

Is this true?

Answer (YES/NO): NO